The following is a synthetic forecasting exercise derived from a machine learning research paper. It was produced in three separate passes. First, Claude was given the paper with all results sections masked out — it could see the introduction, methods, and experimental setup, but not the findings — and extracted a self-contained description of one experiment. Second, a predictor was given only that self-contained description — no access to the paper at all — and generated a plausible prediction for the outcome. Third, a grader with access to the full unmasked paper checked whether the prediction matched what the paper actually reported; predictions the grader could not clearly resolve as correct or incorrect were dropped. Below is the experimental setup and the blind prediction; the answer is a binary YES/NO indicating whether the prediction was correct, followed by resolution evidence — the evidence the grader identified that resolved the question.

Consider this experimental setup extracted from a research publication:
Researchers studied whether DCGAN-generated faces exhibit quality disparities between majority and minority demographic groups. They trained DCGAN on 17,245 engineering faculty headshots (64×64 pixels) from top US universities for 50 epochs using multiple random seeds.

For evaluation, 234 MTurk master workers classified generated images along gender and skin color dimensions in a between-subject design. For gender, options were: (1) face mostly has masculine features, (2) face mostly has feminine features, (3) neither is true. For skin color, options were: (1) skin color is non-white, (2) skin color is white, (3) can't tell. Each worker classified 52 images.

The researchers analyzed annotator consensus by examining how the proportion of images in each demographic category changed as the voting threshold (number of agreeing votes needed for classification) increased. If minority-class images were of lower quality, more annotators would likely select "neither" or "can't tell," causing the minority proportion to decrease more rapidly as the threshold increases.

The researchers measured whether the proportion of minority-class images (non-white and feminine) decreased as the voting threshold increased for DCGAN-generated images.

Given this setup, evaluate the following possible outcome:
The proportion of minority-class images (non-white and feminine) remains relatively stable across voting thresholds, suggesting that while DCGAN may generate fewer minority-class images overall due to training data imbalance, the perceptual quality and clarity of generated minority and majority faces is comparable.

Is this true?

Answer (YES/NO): NO